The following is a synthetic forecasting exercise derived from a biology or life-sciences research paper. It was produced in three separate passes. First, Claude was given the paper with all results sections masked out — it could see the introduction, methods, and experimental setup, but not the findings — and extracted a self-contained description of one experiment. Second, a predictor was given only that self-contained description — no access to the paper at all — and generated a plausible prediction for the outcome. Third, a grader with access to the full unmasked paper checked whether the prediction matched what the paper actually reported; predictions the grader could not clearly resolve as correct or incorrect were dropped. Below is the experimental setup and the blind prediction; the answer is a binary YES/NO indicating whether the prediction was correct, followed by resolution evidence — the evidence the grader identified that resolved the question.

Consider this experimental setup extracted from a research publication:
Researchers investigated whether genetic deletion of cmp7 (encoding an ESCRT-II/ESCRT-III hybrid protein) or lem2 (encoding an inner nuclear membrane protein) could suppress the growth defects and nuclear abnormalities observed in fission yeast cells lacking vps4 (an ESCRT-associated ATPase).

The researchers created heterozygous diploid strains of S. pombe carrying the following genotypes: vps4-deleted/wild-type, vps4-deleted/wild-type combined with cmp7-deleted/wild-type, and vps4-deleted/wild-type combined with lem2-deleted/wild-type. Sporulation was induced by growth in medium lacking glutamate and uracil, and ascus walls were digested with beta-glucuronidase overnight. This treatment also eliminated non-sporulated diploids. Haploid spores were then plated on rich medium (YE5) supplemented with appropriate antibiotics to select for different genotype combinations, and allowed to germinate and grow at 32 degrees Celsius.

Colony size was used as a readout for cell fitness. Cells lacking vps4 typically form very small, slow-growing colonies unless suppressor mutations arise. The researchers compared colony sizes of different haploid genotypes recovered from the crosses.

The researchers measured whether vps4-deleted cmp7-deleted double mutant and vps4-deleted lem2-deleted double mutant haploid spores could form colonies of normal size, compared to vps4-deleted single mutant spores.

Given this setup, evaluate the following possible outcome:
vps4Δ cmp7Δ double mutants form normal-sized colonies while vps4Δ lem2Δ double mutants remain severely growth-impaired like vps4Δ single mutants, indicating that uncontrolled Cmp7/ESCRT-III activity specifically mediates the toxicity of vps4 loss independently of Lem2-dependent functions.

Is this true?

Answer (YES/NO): NO